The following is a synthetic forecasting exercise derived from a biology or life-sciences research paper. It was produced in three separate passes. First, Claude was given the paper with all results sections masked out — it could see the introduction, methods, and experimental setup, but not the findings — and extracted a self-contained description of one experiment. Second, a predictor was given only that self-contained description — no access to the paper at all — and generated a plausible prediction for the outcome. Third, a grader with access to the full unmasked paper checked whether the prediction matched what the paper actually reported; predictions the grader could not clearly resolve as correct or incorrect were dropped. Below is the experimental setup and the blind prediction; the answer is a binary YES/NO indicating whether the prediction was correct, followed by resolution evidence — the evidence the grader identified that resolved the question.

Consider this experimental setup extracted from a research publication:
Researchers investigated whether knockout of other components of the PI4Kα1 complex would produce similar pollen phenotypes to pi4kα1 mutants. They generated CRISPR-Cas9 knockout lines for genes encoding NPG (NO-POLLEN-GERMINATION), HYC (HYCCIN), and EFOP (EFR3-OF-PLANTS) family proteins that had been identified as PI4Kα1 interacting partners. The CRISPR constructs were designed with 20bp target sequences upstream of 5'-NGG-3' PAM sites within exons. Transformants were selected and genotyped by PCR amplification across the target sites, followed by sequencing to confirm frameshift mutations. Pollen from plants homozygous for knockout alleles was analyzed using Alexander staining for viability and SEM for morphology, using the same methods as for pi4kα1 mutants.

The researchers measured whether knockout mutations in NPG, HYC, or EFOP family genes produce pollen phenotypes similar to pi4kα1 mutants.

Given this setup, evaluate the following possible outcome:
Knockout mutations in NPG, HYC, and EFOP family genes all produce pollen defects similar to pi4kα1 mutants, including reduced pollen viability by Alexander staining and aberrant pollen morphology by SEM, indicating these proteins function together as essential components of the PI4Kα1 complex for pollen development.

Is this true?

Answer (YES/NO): NO